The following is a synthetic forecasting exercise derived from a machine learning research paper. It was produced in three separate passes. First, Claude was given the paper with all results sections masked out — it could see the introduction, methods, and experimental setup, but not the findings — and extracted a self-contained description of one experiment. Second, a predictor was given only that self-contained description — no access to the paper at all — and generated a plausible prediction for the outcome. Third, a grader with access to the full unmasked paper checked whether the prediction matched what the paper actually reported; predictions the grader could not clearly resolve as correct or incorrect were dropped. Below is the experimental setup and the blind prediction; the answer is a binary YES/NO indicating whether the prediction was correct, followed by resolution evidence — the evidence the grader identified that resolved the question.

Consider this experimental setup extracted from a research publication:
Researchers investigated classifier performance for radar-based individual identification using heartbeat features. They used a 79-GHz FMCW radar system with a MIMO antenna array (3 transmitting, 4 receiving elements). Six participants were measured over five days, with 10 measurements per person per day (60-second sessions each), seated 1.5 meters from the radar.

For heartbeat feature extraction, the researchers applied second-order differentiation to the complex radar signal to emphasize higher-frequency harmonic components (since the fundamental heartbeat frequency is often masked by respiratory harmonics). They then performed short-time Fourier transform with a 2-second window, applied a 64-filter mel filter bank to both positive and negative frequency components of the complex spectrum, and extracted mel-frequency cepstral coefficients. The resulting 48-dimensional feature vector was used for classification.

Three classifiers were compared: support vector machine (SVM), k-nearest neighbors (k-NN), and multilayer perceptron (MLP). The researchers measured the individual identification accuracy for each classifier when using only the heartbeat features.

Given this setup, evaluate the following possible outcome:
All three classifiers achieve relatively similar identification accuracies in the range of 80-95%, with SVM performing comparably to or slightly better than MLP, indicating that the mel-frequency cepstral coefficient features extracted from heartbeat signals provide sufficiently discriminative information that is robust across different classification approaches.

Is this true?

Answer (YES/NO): YES